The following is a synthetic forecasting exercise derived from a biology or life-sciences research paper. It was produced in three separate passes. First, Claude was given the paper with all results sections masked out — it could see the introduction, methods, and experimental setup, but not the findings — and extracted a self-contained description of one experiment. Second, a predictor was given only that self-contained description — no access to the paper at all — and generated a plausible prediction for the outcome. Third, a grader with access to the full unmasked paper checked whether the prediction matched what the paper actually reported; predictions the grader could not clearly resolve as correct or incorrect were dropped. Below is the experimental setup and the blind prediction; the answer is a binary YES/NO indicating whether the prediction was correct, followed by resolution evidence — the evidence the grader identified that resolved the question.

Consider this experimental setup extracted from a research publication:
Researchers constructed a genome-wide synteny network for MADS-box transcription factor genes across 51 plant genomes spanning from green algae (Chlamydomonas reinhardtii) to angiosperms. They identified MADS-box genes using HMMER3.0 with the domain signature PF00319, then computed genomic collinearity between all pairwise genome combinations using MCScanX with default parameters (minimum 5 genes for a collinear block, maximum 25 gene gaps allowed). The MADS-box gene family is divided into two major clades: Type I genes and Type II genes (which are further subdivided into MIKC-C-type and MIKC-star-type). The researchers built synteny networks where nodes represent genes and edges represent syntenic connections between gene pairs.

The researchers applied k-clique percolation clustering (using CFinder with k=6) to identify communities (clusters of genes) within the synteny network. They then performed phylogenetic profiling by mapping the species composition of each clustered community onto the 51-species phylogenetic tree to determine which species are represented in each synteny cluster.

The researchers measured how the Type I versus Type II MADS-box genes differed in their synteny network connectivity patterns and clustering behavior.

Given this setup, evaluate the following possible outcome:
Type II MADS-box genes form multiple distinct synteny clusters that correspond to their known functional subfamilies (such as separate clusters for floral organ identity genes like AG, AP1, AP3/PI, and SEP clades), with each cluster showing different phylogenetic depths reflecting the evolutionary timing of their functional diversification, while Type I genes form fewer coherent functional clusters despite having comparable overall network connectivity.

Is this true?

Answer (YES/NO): NO